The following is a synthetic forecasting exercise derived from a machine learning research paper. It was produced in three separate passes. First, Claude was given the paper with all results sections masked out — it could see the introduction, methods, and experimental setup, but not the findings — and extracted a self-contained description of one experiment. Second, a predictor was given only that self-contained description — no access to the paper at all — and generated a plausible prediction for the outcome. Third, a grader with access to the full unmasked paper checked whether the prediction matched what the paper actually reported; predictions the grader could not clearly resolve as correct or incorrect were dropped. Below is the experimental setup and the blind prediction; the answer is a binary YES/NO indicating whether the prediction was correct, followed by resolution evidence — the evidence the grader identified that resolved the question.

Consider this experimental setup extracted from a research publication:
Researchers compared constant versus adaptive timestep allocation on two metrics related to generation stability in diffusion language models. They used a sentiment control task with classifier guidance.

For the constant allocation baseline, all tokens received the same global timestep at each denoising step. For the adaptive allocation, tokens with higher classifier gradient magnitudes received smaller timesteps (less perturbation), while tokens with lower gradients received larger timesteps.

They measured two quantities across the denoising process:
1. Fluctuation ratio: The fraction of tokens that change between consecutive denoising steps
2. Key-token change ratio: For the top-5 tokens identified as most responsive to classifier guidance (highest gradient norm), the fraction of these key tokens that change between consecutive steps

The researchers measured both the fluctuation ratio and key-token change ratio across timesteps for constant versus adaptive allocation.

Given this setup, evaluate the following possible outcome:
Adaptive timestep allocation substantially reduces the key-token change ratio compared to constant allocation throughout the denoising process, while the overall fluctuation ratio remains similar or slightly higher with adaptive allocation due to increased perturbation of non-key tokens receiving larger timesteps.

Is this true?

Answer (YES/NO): NO